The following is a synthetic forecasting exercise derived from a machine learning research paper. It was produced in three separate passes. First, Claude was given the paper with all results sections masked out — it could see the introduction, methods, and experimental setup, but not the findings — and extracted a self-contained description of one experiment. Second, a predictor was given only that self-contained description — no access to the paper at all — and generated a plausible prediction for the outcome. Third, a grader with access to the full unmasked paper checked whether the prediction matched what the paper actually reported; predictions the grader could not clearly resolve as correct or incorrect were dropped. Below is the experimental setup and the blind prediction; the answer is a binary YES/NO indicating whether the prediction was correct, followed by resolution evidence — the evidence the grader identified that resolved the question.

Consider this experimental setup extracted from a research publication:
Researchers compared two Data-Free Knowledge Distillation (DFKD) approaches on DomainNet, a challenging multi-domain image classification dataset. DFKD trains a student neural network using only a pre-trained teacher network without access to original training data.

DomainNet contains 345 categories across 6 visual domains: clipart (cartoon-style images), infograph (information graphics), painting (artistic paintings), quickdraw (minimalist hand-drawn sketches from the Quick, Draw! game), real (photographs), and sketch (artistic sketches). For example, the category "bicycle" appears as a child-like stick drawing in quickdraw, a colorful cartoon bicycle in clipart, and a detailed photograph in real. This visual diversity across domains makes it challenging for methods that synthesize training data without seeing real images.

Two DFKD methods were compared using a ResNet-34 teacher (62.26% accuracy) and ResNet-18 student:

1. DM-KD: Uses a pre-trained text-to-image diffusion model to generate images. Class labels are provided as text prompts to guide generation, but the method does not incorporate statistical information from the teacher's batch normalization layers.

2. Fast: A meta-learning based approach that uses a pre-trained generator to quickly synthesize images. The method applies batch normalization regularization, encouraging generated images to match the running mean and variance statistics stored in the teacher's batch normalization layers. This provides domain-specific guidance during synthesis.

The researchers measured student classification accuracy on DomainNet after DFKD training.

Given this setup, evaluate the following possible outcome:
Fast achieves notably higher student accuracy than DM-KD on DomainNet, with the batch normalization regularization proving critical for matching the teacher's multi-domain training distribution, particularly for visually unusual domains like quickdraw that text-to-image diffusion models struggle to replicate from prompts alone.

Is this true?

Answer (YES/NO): YES